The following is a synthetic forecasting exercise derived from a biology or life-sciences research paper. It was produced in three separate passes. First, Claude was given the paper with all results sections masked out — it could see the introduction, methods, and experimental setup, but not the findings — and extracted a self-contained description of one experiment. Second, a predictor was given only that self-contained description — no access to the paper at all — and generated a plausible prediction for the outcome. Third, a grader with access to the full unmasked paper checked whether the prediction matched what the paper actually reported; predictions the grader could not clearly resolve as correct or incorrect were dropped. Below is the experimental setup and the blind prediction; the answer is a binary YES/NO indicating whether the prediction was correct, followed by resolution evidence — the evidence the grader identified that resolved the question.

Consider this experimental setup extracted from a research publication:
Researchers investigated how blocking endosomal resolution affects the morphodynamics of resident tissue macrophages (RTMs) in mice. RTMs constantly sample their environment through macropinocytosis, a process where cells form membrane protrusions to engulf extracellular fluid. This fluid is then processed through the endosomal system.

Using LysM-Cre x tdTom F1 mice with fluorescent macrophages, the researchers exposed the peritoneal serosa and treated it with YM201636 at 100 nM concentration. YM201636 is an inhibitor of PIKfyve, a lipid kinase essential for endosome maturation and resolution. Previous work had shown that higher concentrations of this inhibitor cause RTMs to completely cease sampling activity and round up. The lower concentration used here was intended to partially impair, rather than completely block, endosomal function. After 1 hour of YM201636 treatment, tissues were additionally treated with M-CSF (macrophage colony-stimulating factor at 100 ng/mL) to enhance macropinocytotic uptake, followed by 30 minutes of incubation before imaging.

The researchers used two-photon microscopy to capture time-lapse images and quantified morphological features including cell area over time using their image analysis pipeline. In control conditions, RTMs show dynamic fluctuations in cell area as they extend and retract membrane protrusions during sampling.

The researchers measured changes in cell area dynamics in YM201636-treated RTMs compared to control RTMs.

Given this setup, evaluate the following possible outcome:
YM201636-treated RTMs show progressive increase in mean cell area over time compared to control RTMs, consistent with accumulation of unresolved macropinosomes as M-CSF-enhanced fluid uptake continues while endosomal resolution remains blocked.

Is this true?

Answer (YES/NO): NO